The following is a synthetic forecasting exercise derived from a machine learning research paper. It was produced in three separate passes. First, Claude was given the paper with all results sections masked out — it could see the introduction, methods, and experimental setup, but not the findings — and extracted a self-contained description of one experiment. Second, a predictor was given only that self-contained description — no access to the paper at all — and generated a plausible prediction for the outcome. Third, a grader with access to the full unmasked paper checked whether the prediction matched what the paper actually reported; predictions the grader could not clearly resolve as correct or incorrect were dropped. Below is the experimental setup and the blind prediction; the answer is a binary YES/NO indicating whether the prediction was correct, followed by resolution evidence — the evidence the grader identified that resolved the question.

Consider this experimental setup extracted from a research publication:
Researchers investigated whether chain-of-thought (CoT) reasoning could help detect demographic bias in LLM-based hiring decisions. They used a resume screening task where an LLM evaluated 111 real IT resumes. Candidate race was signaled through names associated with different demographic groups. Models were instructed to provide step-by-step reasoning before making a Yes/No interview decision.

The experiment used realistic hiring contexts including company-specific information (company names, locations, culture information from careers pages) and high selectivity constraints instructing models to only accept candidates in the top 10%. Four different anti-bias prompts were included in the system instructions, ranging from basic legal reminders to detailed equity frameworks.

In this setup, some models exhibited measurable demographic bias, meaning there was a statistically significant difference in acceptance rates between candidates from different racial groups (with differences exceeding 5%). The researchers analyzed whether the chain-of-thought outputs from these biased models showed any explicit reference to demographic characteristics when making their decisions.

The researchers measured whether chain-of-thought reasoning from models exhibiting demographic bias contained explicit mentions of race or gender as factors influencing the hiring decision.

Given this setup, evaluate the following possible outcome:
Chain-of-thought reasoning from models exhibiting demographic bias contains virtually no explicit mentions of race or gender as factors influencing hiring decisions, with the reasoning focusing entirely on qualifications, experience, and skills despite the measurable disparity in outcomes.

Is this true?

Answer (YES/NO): YES